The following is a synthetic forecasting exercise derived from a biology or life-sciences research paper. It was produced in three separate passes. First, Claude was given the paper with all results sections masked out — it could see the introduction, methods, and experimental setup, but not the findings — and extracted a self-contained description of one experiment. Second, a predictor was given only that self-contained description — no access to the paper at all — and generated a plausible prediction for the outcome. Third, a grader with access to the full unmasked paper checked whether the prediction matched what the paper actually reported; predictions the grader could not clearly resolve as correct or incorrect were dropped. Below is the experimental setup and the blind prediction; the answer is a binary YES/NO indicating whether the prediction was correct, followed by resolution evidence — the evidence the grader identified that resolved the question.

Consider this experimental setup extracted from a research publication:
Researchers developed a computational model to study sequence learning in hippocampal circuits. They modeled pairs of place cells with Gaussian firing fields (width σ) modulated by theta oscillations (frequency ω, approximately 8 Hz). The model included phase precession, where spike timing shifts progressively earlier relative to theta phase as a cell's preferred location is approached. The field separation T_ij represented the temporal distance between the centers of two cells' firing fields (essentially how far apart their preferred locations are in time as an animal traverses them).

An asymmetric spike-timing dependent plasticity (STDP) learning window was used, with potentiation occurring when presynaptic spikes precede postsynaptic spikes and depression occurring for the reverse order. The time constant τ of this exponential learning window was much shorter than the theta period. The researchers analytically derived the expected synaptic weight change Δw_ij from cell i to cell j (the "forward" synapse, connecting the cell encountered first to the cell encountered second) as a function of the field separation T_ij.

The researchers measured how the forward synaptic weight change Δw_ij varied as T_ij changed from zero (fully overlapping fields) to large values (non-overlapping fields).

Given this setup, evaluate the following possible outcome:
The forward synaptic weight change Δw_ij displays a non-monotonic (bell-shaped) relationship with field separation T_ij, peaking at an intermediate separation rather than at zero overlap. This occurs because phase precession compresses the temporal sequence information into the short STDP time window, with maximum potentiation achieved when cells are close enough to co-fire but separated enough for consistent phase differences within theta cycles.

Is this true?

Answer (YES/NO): YES